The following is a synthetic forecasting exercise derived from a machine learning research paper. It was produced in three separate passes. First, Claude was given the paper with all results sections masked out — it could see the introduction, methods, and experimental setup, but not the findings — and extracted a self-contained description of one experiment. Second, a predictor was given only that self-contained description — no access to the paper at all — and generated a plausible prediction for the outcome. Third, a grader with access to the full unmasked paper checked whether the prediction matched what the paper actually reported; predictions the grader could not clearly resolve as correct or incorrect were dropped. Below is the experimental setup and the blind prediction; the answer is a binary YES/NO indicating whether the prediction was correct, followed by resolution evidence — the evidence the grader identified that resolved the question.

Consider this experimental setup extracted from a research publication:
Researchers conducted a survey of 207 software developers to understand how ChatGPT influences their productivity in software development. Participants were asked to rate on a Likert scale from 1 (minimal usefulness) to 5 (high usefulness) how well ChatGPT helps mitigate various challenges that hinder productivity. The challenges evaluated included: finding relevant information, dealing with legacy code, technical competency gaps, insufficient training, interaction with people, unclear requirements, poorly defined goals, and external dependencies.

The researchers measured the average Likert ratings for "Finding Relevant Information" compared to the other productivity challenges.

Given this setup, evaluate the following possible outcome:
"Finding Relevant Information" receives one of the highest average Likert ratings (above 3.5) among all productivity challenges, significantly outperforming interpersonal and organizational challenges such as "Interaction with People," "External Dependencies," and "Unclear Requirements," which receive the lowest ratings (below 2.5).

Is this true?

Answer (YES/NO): NO